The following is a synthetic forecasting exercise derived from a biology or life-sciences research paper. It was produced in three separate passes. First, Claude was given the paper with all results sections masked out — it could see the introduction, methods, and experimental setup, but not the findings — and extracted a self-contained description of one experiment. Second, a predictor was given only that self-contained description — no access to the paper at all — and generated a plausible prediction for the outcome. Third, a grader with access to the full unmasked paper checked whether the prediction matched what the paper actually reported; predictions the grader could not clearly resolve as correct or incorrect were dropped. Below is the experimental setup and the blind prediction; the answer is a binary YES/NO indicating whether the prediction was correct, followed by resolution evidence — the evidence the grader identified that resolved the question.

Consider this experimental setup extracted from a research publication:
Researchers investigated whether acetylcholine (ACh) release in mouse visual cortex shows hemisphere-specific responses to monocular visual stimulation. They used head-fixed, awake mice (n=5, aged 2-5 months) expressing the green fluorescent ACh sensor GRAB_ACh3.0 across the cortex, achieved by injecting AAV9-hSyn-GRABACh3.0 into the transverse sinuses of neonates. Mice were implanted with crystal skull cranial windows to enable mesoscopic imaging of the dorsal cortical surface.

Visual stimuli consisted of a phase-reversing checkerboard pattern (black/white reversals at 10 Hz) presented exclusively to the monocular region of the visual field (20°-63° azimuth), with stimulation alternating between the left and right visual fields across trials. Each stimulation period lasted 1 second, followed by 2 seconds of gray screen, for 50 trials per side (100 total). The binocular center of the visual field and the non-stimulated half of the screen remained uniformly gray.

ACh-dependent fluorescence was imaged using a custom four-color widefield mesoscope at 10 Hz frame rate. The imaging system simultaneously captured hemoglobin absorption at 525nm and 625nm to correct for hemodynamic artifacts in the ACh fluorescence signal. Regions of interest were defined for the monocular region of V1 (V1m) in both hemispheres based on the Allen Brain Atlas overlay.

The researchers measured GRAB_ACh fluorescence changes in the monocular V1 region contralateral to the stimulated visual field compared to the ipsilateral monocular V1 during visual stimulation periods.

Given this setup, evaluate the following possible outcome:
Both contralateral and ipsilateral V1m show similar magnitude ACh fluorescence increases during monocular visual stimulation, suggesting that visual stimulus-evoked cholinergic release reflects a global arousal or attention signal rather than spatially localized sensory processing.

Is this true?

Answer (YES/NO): NO